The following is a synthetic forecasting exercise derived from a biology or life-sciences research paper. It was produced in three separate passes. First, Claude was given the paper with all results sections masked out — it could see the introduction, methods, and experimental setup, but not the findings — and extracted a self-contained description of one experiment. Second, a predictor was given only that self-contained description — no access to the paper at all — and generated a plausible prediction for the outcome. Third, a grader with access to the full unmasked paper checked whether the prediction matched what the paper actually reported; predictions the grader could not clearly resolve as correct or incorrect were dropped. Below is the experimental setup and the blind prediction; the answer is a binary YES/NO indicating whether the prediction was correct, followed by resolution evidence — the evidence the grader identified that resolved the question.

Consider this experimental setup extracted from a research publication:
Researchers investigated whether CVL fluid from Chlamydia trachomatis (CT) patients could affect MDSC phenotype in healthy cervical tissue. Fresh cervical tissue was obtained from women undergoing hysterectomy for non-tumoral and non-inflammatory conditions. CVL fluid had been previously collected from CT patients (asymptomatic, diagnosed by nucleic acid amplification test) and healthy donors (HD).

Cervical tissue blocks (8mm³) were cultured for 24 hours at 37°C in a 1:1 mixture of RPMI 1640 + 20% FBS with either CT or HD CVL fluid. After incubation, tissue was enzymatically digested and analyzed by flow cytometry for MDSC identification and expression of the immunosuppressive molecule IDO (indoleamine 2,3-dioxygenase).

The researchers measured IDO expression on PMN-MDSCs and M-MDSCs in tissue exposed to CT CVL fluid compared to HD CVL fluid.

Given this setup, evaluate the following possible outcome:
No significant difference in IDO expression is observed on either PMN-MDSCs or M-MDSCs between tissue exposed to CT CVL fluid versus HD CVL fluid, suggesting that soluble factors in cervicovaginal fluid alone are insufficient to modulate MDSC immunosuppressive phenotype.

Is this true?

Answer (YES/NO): NO